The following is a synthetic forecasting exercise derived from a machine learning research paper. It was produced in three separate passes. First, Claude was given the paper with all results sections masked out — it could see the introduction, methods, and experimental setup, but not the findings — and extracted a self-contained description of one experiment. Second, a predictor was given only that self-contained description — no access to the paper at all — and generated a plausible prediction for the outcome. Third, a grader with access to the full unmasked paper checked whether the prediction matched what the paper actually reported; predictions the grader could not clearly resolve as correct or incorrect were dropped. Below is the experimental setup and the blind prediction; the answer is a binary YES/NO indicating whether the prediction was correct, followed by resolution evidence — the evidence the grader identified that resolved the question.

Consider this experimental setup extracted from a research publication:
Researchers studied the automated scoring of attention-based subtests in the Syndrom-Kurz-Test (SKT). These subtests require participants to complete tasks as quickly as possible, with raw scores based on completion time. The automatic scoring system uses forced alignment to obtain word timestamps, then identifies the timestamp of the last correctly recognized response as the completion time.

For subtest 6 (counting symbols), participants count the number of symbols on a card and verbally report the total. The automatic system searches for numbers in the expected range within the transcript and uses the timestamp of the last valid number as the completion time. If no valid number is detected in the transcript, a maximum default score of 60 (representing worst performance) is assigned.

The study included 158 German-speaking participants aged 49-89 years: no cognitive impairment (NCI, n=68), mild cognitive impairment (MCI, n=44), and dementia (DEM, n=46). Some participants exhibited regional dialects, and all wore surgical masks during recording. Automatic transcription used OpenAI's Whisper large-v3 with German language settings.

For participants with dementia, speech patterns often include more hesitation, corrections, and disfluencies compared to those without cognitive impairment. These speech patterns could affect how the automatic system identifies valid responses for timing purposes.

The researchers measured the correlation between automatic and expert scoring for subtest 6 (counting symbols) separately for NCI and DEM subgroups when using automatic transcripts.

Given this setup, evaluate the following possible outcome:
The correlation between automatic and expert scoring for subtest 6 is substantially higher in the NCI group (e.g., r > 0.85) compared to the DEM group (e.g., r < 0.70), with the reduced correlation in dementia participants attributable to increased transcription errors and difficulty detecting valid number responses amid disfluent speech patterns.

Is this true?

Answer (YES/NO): NO